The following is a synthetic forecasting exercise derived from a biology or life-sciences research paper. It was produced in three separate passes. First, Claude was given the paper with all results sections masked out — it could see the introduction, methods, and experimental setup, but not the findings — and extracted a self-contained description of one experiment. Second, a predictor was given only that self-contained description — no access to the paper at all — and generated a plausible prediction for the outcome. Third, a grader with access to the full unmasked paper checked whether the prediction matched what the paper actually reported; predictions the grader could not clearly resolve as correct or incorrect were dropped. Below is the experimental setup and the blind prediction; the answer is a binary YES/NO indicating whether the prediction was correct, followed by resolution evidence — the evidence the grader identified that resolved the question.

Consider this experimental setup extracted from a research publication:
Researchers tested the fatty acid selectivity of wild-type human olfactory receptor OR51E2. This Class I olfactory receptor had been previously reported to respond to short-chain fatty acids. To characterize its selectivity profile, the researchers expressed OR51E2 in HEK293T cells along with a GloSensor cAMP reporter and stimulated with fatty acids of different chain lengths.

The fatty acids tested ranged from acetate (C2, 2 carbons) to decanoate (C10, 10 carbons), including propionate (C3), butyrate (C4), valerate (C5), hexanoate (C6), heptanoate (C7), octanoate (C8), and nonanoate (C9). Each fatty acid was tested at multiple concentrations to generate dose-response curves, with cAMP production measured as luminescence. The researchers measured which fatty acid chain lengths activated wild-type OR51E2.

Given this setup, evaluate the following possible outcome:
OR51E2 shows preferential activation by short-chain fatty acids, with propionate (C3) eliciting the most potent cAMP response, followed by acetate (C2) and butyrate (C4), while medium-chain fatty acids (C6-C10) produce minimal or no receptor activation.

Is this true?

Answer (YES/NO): NO